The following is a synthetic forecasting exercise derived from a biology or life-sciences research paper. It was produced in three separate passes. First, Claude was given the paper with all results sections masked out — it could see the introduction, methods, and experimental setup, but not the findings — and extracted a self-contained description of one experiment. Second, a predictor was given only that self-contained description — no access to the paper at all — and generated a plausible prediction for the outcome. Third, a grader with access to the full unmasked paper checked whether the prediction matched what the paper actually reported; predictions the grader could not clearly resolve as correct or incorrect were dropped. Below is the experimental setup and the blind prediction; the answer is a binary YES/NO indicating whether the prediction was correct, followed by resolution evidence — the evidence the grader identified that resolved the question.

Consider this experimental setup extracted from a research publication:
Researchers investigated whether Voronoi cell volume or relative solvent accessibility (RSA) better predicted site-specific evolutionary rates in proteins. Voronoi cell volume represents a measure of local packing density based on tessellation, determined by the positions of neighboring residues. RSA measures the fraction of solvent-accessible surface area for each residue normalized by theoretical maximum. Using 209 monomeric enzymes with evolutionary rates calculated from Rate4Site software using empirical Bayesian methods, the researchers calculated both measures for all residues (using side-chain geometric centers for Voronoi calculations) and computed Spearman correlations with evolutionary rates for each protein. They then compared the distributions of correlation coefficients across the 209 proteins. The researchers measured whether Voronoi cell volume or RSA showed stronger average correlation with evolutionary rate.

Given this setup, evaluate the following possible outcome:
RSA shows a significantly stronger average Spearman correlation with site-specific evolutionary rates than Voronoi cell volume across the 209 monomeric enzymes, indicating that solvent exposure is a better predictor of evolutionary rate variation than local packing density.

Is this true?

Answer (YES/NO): NO